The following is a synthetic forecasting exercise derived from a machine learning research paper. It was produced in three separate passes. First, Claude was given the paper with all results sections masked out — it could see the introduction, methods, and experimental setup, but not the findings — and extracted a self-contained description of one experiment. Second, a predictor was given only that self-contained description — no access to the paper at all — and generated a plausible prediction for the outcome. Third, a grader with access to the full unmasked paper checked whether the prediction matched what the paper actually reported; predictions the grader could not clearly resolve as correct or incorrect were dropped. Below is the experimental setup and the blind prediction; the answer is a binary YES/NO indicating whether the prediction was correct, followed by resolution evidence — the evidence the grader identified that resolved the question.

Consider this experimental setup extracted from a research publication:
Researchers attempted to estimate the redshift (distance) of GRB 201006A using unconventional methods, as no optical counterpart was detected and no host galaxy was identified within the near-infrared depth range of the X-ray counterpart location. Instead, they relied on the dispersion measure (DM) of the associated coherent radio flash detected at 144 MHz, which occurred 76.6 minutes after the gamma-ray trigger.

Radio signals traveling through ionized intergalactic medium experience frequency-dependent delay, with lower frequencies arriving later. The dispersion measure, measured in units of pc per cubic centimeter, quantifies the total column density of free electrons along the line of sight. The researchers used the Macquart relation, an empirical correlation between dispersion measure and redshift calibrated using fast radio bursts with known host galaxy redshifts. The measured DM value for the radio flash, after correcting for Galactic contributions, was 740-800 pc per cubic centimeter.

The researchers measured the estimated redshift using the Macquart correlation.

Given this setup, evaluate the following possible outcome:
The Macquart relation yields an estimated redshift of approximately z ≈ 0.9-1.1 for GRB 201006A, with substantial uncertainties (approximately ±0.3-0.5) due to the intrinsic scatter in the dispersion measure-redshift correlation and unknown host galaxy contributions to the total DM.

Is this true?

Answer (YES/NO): NO